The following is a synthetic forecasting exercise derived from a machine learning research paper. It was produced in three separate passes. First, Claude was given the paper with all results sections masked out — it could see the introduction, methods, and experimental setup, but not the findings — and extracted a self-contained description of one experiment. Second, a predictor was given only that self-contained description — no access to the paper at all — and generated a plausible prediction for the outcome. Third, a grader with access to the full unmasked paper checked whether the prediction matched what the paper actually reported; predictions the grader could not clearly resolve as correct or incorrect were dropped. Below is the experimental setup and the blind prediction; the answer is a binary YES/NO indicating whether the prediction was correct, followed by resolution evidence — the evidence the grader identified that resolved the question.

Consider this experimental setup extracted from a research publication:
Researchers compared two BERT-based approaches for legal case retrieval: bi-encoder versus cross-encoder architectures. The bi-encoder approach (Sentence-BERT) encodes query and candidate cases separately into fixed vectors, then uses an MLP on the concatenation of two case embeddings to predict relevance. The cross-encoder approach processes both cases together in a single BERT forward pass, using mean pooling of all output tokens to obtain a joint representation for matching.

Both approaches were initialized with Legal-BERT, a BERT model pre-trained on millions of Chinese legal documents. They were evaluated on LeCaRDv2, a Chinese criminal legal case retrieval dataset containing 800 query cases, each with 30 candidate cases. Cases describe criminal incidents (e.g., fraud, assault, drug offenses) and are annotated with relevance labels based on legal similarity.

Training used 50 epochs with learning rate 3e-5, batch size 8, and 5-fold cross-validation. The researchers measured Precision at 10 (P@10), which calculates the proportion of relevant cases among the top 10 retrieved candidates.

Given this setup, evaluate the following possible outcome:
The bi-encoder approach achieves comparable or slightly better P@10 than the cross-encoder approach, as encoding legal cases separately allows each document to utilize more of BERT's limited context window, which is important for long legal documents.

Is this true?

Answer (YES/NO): YES